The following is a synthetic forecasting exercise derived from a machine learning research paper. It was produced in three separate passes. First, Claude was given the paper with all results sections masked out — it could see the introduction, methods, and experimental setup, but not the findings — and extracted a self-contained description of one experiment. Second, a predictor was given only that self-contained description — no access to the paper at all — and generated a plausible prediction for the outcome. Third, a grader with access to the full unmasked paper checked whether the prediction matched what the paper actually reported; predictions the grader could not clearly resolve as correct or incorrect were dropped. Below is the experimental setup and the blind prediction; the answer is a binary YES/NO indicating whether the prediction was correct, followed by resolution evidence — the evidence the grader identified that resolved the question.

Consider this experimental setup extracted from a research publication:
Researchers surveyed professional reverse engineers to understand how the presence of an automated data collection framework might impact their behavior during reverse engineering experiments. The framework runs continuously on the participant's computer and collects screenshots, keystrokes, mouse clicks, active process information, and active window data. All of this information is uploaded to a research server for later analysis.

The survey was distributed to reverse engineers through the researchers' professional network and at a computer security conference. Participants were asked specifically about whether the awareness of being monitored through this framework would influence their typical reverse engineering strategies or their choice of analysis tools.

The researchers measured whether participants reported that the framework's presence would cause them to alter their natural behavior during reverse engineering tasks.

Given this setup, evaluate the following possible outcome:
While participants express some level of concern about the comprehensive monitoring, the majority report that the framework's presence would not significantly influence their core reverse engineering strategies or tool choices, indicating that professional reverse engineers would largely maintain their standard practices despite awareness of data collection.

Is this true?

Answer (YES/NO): NO